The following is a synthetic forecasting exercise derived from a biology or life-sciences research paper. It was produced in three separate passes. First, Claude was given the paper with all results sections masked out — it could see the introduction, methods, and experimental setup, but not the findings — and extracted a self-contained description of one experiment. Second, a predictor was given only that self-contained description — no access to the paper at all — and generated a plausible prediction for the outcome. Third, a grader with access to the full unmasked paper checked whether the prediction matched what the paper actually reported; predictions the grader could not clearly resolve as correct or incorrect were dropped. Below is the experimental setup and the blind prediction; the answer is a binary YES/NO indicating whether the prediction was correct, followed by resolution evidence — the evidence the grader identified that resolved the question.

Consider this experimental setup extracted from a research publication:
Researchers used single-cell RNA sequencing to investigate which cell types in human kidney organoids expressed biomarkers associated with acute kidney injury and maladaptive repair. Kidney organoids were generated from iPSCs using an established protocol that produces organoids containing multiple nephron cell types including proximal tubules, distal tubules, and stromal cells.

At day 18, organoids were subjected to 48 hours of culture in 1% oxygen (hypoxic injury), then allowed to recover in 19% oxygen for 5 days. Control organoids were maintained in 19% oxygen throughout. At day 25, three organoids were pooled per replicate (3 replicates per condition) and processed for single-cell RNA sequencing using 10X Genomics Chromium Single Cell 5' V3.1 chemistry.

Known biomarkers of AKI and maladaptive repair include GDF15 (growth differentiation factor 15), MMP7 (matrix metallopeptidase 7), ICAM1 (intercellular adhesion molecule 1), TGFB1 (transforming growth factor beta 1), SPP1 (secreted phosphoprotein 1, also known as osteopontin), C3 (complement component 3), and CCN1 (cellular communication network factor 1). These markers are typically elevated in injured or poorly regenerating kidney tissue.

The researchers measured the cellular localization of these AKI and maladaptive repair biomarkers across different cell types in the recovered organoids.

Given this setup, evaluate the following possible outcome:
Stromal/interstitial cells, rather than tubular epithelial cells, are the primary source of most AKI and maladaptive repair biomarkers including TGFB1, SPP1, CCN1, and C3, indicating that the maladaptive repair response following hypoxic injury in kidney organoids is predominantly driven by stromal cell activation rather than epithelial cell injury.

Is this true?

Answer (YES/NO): NO